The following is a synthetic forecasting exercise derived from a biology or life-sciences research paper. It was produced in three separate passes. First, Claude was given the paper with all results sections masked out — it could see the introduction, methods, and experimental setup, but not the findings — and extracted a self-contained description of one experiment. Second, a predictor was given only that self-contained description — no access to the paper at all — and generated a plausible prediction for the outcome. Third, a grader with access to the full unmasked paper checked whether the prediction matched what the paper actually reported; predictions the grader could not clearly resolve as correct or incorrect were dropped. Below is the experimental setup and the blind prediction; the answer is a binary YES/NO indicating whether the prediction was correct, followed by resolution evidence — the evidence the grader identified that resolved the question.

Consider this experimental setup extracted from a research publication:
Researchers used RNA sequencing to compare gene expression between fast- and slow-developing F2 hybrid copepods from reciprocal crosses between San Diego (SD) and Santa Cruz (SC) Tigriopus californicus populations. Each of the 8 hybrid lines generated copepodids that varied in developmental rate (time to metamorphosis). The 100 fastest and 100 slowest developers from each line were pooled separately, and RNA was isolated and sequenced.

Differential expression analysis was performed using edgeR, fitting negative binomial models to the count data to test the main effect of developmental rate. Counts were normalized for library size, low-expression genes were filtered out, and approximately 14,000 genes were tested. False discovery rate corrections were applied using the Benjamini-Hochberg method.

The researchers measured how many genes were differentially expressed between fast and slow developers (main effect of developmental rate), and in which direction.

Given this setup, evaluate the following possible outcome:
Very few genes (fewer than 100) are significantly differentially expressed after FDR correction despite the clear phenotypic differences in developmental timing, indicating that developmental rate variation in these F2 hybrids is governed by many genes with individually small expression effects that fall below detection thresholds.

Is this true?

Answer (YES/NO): NO